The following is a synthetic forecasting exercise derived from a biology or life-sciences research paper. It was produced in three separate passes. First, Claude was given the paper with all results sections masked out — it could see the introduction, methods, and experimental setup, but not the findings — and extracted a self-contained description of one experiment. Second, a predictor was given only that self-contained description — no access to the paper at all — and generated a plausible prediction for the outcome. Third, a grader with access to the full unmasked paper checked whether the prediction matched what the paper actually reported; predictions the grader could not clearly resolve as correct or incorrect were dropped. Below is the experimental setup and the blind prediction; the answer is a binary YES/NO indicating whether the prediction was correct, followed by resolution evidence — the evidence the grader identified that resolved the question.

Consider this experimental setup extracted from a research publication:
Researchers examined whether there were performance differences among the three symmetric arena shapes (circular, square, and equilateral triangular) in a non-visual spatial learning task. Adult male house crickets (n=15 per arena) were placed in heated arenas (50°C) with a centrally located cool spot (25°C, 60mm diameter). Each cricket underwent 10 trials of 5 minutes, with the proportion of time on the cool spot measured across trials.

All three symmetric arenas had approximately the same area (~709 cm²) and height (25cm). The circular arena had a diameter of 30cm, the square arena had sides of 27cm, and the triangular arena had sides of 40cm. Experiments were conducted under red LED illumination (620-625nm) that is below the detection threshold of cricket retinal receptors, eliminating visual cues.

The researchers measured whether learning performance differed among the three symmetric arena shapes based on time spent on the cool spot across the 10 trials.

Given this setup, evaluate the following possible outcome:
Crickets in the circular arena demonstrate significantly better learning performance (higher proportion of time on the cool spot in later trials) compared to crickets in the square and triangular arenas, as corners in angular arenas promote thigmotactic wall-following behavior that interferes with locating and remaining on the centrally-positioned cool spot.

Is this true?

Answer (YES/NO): NO